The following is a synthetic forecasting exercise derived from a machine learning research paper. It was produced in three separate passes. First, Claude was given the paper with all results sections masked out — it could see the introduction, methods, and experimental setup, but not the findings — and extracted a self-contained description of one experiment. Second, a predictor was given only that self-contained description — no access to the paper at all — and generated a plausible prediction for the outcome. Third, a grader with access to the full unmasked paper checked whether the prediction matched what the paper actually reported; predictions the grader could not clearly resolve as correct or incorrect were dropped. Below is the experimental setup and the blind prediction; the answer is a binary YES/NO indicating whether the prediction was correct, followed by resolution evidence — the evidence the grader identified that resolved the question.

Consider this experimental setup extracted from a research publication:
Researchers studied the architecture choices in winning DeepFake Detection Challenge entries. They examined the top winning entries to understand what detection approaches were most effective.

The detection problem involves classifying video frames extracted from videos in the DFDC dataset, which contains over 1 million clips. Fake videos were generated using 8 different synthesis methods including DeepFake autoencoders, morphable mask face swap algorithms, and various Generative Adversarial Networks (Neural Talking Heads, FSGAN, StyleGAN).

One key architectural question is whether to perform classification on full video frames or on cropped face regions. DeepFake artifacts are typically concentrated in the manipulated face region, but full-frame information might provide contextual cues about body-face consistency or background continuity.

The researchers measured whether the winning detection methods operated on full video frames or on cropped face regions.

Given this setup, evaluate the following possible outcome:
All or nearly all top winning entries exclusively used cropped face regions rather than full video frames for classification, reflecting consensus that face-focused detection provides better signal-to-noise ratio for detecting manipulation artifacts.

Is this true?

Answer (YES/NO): YES